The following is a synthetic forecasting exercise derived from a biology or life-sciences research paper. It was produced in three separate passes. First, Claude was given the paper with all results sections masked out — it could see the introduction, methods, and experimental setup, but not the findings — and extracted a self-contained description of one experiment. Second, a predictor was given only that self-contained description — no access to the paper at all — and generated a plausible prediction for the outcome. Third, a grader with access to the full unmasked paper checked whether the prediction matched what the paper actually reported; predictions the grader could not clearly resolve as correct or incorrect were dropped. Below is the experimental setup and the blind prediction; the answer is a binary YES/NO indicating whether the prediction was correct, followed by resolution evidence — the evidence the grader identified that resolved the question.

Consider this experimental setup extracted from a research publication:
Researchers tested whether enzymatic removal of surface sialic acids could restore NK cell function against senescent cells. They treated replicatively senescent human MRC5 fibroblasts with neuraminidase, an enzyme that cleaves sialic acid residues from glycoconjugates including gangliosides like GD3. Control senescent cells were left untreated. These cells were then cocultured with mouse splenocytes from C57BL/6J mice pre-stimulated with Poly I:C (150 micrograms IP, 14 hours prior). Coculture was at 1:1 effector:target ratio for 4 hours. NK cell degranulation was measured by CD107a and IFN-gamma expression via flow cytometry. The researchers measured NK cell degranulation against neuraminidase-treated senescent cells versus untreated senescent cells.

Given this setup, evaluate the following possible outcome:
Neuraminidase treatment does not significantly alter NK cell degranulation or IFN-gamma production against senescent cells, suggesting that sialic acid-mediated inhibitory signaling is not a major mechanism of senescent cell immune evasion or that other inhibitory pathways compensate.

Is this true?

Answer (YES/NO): NO